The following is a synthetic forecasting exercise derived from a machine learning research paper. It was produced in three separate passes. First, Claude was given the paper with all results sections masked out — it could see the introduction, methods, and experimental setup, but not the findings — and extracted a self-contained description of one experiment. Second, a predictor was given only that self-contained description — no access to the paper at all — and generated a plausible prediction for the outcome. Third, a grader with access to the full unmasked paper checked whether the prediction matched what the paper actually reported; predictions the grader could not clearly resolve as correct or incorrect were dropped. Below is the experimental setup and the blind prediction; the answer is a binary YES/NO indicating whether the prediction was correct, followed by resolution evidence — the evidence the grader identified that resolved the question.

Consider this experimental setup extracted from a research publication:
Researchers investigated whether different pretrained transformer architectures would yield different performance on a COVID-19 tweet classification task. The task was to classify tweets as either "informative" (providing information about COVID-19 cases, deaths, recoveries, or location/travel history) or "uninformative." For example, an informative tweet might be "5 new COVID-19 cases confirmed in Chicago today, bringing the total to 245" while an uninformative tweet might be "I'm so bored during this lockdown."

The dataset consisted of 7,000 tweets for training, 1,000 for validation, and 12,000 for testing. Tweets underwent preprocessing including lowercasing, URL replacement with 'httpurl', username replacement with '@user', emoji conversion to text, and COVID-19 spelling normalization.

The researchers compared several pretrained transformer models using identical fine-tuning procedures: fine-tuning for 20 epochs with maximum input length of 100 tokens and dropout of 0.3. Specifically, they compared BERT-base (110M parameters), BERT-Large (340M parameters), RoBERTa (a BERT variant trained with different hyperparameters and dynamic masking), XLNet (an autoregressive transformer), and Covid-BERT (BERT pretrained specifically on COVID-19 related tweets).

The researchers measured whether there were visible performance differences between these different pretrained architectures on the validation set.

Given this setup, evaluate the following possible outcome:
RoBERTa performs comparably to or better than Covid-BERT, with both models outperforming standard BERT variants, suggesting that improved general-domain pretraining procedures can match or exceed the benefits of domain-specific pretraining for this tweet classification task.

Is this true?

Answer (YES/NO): NO